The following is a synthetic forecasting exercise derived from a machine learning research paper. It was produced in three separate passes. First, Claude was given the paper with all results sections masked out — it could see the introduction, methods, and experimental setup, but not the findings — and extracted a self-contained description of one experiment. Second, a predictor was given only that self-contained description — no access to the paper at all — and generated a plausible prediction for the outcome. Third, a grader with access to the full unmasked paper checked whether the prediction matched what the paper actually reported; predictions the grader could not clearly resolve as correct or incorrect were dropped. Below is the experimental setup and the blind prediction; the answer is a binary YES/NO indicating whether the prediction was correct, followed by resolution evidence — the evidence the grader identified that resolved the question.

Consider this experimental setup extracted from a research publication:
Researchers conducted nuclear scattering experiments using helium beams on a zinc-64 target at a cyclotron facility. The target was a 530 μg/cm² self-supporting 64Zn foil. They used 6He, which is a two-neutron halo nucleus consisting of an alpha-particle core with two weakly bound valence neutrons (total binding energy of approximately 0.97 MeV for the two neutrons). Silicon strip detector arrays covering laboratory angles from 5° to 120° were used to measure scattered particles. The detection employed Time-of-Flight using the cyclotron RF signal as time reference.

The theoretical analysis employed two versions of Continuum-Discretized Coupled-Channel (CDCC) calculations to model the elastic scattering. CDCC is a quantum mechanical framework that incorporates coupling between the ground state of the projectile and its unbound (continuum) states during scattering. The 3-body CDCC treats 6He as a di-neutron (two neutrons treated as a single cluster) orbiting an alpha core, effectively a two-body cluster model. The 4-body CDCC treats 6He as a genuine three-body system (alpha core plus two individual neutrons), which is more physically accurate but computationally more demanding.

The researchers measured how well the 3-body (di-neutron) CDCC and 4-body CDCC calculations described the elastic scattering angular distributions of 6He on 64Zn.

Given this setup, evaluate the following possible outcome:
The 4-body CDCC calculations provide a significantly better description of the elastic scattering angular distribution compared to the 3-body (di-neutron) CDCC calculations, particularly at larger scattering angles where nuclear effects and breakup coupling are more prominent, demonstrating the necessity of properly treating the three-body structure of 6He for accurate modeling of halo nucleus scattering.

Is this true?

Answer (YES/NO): NO